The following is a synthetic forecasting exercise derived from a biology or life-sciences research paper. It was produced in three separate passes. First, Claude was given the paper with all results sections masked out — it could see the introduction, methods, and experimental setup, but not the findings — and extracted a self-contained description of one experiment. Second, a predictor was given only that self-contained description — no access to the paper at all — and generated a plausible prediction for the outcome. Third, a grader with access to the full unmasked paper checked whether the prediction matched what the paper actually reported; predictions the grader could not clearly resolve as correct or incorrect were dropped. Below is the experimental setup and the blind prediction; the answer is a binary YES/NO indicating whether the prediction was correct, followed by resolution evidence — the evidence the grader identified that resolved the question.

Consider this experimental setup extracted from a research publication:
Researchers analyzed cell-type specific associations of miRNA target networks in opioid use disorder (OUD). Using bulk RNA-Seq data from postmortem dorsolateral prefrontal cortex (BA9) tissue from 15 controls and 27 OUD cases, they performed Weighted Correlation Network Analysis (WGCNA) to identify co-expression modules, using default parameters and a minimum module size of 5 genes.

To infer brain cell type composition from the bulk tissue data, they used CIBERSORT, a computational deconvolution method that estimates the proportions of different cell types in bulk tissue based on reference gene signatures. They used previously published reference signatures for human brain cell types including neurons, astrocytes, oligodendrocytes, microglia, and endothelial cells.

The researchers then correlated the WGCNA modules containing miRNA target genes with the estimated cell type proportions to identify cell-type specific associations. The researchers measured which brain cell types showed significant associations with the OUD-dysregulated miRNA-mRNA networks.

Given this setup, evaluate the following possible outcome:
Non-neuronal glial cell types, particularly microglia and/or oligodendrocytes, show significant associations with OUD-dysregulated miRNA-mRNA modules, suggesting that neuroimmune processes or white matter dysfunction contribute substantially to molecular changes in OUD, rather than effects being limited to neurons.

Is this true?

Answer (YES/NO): NO